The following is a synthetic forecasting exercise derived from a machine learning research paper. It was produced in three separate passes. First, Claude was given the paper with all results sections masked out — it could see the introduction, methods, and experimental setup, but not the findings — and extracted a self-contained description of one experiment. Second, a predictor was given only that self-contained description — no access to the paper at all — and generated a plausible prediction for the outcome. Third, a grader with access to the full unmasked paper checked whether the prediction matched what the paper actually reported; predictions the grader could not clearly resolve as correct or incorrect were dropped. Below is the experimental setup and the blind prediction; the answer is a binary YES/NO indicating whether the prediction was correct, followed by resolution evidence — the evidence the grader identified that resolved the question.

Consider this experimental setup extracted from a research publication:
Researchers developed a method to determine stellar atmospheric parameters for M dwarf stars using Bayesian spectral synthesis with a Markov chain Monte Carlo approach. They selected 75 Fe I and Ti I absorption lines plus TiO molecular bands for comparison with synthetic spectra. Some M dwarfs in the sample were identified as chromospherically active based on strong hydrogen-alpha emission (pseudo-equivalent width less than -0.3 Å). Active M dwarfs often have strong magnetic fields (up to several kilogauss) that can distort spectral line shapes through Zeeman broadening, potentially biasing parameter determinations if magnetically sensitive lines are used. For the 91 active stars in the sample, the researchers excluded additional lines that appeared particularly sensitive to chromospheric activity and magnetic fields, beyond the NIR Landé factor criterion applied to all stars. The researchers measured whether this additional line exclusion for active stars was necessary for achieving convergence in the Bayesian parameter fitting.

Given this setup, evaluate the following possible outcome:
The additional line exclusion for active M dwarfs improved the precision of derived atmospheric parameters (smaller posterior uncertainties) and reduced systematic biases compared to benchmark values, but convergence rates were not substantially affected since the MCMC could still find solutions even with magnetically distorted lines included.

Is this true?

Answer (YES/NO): NO